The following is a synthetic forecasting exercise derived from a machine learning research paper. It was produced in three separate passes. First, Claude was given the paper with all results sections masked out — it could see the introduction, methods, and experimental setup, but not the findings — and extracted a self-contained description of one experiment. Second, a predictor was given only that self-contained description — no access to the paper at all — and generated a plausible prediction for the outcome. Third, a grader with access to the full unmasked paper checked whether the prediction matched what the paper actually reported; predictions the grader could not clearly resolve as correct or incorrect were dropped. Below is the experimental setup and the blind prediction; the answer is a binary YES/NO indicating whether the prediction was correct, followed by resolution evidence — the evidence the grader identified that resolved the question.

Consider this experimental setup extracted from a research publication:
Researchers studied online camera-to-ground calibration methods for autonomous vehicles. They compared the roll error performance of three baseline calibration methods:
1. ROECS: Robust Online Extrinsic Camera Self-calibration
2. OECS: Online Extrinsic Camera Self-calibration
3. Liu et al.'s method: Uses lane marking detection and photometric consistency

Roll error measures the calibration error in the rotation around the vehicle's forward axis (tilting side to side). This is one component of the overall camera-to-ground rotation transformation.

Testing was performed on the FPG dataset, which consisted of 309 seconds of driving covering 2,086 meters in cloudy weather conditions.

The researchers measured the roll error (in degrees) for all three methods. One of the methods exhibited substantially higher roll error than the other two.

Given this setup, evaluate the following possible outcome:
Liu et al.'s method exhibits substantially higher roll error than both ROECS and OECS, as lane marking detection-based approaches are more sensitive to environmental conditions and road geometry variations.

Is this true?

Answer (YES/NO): NO